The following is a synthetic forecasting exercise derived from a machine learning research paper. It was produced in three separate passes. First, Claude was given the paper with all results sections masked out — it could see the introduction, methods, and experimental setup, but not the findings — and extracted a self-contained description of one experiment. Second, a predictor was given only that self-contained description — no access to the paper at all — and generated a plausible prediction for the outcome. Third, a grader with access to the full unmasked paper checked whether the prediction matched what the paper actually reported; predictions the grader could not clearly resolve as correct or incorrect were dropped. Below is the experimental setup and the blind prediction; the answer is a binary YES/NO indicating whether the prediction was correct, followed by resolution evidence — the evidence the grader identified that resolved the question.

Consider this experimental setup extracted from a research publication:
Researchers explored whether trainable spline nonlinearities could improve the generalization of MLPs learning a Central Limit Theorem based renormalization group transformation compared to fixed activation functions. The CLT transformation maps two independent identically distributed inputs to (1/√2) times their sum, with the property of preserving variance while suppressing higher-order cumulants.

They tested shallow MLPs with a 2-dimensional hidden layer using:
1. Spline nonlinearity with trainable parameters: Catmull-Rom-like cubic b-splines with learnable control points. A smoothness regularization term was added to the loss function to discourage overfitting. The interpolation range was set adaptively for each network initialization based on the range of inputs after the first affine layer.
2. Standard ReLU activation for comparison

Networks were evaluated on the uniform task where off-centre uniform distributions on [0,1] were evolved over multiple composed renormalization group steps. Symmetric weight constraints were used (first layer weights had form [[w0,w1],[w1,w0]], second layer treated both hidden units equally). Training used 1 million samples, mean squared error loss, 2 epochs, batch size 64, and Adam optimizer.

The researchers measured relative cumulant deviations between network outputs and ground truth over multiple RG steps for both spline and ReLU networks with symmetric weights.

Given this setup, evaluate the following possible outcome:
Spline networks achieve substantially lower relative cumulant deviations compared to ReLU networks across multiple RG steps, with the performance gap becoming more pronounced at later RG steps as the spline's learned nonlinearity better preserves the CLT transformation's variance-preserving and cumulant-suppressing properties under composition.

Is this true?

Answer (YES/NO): NO